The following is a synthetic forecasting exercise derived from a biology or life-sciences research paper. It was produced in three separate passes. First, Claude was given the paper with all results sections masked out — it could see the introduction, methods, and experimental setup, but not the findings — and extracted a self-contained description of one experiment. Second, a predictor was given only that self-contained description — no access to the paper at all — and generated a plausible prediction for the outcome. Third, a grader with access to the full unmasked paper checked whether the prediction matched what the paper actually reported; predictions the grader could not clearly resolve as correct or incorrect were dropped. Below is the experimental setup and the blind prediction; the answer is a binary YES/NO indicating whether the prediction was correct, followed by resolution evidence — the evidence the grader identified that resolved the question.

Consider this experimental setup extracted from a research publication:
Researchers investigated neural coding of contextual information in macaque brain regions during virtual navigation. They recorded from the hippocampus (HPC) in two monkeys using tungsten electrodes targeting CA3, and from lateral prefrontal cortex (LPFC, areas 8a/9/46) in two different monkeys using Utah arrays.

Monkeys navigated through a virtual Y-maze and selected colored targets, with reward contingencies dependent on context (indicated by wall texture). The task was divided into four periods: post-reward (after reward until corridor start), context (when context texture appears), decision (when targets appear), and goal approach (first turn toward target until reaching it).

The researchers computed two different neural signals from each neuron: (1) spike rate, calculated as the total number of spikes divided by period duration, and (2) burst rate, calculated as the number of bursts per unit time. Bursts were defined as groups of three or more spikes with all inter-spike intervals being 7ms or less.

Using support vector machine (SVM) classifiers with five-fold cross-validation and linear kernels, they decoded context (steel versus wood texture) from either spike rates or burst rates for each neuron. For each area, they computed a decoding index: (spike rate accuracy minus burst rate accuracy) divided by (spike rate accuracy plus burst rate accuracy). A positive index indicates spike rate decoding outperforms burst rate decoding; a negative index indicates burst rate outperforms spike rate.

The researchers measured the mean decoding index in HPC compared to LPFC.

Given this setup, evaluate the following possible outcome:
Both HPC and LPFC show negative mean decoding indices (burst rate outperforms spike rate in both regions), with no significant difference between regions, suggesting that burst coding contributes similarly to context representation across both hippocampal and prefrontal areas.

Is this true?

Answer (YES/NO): NO